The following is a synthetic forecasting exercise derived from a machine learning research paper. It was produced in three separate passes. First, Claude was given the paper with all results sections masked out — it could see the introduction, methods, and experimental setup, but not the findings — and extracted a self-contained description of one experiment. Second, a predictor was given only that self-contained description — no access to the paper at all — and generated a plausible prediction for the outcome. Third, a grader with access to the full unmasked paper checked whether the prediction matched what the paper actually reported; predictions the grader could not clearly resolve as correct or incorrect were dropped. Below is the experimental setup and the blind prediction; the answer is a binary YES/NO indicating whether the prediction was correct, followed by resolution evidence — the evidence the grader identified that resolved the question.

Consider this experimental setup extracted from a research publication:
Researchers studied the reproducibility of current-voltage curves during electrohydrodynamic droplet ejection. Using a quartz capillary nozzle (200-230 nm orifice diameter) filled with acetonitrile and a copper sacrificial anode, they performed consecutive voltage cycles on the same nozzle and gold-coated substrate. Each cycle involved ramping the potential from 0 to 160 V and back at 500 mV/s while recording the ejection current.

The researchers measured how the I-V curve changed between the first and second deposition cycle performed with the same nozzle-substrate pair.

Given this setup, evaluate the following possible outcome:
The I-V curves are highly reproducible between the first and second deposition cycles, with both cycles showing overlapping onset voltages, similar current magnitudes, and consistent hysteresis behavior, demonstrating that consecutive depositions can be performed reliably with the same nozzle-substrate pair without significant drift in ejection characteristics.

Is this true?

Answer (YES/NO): NO